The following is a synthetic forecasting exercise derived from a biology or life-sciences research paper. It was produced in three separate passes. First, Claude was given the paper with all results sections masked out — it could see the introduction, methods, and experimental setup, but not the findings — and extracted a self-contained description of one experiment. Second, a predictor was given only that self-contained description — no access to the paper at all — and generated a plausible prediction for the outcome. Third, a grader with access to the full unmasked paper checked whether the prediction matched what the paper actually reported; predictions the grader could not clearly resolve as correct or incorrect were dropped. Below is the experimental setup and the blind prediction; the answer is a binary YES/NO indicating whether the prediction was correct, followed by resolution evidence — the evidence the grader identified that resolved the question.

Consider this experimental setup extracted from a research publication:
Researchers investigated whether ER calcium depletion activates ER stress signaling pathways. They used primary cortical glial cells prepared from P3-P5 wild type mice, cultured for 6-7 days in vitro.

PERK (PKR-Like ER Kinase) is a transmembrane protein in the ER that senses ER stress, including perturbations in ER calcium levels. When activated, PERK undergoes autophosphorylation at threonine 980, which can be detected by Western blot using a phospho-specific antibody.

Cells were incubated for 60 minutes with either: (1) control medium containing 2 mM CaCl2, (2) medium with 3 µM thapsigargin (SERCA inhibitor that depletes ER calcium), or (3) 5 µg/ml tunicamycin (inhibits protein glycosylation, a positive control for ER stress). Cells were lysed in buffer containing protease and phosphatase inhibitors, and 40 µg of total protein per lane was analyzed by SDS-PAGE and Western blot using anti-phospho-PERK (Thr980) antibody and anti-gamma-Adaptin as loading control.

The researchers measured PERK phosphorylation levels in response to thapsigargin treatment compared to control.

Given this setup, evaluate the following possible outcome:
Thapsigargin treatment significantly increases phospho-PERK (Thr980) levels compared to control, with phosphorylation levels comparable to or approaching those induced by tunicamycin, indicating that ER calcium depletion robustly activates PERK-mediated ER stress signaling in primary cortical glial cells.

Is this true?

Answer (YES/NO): YES